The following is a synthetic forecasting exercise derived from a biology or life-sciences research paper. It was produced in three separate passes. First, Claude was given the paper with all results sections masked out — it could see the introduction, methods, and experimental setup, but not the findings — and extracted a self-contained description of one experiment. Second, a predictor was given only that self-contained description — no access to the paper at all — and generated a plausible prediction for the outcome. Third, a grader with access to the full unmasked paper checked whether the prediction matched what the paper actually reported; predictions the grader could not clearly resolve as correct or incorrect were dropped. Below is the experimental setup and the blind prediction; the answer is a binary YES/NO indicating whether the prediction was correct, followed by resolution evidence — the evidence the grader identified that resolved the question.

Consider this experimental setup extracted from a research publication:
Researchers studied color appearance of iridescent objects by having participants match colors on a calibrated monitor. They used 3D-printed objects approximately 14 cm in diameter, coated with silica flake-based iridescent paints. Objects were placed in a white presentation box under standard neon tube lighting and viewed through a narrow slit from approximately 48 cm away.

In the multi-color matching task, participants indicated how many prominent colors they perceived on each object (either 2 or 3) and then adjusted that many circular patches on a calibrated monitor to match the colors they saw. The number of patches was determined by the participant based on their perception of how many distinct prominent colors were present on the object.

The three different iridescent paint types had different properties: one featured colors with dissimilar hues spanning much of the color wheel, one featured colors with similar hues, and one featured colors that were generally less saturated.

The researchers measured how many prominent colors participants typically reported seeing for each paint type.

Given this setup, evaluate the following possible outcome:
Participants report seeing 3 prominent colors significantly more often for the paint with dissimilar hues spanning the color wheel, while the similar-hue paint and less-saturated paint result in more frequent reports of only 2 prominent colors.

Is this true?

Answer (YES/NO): NO